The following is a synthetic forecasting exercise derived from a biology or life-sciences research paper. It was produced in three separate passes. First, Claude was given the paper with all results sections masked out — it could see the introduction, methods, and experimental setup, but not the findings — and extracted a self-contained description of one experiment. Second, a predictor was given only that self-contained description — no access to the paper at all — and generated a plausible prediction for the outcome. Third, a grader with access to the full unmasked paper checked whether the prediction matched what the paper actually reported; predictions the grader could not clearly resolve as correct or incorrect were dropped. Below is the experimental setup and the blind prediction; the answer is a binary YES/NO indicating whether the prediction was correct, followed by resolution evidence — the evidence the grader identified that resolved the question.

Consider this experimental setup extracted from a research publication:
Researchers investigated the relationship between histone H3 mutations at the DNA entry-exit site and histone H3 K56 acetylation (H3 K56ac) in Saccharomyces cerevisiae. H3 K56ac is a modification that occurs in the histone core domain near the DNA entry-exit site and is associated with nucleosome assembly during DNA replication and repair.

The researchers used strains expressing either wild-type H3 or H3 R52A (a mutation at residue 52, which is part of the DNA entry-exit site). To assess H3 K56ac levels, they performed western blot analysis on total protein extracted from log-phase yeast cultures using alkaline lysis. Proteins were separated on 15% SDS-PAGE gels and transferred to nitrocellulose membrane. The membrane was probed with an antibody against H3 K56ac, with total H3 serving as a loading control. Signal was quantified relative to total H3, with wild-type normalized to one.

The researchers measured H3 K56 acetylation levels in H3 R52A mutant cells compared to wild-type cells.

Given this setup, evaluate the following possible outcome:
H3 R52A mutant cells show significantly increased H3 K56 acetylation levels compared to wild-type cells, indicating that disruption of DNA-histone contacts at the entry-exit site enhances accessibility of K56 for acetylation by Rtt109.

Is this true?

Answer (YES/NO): NO